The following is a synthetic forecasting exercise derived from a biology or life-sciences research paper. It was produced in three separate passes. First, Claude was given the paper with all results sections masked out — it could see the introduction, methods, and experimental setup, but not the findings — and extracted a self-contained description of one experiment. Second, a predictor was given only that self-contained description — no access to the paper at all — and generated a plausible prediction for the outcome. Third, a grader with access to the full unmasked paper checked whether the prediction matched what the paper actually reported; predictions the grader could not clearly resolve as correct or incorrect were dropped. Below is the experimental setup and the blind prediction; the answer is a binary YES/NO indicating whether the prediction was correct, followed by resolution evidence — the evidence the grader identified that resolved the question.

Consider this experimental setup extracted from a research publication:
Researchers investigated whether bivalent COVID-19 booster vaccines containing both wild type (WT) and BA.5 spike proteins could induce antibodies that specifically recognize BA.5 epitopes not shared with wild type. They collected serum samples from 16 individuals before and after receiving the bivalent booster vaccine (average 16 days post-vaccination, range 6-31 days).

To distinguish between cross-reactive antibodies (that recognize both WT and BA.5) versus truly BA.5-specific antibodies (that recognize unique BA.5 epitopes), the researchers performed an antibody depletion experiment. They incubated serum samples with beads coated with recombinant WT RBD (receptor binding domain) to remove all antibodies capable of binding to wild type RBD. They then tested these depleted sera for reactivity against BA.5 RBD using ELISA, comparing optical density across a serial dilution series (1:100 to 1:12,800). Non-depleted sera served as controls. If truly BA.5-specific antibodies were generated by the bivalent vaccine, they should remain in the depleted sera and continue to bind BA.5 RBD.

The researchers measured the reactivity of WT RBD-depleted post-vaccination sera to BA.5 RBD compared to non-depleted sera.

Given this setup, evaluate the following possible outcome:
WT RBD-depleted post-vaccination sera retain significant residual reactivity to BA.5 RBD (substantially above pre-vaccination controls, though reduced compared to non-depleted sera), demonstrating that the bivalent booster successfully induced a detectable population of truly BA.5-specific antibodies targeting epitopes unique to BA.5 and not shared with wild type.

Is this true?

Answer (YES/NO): NO